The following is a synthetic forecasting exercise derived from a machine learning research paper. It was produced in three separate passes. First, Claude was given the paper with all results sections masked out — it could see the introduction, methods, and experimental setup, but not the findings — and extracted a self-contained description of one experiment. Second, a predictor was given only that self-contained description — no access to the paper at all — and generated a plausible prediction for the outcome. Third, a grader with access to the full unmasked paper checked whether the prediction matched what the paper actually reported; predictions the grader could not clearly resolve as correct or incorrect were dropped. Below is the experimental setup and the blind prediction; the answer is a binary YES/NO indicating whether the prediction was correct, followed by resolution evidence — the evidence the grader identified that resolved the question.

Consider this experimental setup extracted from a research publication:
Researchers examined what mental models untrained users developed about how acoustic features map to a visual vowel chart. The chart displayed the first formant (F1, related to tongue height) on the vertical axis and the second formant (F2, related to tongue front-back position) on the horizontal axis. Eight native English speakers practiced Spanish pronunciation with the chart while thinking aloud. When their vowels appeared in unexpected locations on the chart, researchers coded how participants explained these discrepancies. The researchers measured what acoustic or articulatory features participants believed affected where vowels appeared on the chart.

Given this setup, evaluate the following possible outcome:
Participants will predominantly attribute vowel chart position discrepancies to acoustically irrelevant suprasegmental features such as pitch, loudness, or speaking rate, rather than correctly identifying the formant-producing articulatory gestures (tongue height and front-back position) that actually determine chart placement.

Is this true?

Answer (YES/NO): YES